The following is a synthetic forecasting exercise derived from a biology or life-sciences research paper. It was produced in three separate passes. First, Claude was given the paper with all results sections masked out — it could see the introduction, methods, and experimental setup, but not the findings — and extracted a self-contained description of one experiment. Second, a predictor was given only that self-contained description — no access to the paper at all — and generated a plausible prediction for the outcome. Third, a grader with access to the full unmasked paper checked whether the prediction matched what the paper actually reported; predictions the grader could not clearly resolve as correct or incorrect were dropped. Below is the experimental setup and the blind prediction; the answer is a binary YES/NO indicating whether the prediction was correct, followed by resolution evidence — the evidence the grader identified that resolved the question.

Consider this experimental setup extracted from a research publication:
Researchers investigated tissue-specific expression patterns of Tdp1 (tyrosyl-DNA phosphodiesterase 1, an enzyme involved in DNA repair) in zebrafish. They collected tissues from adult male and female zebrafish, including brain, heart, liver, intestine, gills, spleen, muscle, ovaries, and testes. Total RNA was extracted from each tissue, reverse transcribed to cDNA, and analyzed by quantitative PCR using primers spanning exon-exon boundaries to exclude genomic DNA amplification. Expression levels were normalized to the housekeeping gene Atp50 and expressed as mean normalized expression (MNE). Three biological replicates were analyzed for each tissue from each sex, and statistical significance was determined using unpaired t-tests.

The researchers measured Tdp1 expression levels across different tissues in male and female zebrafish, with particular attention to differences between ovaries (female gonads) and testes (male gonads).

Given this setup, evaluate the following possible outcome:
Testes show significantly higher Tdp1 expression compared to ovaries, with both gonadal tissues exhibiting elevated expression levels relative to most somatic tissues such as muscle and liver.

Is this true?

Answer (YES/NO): NO